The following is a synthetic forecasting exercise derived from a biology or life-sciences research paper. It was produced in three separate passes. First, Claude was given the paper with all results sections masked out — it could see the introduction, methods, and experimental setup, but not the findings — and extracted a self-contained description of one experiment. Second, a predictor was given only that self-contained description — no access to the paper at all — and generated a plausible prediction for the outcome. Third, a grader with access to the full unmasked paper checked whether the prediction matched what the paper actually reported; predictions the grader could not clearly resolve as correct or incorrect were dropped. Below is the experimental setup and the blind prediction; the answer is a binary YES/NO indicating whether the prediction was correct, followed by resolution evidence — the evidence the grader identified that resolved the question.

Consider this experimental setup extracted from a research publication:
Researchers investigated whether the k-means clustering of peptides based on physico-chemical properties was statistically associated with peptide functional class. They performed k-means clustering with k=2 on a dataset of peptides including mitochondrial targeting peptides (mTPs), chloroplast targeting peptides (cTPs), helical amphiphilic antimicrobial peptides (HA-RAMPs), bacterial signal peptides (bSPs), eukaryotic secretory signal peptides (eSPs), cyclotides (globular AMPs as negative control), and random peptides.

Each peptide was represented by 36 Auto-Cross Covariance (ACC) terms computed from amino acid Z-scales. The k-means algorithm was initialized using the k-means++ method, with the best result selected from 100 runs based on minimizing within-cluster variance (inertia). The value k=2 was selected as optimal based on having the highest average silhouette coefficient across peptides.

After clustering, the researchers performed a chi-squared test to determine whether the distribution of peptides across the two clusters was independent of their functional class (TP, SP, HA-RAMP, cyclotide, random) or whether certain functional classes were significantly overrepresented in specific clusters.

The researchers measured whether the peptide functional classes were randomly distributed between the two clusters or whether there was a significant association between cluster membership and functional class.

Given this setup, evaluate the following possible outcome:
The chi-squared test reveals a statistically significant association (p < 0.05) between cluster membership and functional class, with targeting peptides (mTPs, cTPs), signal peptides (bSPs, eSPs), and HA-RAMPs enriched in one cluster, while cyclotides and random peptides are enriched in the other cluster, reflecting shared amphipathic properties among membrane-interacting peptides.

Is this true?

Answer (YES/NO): NO